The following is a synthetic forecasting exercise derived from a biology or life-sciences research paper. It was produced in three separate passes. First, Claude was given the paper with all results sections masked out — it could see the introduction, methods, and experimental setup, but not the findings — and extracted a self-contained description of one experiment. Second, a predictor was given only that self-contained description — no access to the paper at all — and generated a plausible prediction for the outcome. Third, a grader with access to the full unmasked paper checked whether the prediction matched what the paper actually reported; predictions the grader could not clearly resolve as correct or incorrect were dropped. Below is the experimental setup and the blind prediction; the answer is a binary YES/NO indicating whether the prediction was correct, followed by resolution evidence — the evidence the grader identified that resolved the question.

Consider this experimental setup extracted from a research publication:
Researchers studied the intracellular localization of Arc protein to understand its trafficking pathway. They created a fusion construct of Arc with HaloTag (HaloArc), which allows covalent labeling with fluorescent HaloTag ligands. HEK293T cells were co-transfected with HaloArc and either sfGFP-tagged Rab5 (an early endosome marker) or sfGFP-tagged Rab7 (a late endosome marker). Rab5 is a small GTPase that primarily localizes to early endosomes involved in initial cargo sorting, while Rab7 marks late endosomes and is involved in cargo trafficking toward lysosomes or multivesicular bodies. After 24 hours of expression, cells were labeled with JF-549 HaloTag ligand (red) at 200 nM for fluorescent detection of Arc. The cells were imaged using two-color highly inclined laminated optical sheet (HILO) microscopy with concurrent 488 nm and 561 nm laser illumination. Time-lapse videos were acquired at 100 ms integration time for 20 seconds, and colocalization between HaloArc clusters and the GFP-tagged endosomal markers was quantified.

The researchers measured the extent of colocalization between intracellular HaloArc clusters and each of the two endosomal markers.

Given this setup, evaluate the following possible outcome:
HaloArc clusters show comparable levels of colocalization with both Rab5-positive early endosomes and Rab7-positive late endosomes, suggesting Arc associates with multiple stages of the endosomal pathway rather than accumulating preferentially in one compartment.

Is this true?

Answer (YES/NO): NO